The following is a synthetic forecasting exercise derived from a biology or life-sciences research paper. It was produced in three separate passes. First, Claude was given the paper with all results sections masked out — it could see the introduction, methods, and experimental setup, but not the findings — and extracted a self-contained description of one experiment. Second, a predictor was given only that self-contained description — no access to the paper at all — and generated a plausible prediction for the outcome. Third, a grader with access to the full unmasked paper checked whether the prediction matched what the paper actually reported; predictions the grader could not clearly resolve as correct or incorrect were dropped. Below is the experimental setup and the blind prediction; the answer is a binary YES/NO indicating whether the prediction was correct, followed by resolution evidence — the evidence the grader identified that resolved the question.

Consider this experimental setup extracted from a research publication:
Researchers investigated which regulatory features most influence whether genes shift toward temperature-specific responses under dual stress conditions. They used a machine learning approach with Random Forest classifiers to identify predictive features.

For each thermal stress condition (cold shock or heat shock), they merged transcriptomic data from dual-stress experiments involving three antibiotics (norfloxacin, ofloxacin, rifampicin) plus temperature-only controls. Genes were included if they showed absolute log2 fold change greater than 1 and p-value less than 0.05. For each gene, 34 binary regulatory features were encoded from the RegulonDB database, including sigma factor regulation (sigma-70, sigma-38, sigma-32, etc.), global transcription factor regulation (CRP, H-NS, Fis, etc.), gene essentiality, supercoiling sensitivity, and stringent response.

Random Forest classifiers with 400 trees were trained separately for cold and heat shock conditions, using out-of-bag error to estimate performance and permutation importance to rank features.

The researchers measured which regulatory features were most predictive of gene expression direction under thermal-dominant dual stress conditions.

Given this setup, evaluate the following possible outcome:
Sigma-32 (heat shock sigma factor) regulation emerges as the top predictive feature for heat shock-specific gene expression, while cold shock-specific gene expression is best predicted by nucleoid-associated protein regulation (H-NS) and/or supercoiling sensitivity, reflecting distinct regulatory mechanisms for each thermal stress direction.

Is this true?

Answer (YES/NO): NO